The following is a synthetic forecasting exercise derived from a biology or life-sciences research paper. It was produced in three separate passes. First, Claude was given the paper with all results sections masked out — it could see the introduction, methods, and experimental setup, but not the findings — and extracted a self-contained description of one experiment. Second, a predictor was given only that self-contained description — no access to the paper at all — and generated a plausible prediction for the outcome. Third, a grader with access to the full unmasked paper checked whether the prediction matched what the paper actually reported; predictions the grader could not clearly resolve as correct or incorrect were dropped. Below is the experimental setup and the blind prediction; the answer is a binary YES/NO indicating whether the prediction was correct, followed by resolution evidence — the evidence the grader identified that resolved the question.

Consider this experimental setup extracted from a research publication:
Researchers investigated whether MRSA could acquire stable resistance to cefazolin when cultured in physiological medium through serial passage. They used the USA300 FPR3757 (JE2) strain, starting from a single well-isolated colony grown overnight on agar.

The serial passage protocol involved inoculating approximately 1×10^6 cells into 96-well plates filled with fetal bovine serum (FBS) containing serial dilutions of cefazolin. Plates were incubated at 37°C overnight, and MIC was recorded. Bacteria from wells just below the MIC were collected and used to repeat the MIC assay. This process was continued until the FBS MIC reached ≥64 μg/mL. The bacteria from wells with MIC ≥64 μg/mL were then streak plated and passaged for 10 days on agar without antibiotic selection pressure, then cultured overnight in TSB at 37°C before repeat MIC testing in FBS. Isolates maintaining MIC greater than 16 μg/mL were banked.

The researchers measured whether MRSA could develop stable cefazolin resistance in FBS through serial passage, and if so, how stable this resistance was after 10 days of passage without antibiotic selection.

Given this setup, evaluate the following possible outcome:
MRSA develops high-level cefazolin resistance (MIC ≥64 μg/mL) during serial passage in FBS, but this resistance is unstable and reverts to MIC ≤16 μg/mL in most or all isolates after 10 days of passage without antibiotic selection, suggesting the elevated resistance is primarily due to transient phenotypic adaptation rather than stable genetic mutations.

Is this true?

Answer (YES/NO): NO